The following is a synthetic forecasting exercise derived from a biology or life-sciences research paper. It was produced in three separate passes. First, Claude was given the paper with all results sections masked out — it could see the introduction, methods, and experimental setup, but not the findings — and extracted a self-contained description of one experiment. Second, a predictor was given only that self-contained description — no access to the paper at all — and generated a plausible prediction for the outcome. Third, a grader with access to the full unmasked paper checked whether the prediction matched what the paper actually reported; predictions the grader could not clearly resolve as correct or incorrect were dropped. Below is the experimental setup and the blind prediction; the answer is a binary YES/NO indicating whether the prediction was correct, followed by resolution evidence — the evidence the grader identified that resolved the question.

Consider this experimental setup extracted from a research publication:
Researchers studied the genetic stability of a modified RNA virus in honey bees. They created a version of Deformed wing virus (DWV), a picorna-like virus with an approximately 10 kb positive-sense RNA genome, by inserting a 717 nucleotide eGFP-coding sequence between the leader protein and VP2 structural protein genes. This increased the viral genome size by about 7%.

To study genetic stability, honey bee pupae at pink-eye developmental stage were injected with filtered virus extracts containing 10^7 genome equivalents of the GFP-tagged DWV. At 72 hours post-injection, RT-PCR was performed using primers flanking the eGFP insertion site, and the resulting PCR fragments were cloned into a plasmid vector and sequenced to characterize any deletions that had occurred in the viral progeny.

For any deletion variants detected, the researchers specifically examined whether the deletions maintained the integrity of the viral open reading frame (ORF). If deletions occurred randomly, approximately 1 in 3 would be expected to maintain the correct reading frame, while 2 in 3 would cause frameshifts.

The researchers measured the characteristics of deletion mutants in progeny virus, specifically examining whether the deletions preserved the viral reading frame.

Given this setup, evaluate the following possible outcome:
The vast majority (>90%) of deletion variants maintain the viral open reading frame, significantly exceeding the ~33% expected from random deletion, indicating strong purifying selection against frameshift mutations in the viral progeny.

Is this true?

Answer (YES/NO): YES